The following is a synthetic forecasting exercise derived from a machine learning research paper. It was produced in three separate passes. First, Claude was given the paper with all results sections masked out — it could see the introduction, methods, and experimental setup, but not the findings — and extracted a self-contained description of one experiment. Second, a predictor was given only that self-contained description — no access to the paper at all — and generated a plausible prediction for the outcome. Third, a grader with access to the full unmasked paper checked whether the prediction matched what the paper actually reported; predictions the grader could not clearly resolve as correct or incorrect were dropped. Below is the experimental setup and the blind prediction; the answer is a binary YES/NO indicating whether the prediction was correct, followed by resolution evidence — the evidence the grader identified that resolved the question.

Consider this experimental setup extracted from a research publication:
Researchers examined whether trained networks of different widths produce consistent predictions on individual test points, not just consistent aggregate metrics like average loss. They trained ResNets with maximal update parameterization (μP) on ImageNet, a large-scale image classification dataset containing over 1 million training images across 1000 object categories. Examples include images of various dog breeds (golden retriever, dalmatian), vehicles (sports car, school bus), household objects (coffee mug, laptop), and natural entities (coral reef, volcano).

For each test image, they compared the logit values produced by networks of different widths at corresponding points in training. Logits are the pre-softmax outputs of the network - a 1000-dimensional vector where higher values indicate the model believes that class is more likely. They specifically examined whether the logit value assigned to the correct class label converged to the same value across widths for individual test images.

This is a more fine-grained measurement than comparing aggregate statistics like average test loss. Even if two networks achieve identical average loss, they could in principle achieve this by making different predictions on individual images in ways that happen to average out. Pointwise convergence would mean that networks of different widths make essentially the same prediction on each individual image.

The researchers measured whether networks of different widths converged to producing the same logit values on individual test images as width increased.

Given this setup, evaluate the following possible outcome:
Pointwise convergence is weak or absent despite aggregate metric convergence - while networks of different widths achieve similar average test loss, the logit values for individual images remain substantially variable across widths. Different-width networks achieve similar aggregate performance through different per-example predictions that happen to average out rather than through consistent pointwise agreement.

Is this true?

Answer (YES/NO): NO